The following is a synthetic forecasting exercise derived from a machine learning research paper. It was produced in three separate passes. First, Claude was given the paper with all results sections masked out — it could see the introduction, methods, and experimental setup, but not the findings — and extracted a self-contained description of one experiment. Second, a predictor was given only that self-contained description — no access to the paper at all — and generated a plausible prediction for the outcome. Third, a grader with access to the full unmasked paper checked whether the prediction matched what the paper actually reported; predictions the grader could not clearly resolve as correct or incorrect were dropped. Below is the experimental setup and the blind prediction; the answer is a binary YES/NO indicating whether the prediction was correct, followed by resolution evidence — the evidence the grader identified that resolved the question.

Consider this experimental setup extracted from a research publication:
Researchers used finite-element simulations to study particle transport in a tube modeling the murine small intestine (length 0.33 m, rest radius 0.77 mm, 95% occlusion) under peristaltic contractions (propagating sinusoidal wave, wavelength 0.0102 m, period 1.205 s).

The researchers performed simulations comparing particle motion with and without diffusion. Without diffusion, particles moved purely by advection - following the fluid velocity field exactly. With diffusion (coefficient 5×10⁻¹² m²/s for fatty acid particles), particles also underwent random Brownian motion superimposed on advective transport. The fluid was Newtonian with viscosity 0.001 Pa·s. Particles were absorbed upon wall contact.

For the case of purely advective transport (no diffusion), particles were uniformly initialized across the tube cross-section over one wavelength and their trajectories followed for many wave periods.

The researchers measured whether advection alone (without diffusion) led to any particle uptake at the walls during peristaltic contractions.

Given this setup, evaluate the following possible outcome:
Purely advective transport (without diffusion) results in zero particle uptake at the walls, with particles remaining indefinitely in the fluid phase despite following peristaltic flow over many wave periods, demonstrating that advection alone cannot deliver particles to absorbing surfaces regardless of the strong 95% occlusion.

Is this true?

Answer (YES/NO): YES